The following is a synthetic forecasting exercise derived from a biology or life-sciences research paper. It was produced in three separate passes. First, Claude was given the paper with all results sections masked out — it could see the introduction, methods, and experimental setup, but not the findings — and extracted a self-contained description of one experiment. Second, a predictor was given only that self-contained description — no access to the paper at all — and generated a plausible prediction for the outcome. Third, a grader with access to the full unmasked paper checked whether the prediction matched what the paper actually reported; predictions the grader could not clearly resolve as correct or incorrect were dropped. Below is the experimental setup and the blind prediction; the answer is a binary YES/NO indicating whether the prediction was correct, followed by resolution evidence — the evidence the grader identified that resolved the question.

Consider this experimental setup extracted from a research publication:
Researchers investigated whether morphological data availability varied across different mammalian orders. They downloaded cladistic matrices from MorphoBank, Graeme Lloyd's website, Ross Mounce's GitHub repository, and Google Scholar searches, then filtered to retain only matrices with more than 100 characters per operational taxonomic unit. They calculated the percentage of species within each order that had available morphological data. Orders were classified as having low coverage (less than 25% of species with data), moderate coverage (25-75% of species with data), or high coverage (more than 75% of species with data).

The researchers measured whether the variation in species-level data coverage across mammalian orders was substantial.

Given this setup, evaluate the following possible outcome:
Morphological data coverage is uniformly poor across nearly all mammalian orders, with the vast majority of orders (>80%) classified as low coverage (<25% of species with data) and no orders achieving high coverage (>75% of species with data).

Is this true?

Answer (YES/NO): NO